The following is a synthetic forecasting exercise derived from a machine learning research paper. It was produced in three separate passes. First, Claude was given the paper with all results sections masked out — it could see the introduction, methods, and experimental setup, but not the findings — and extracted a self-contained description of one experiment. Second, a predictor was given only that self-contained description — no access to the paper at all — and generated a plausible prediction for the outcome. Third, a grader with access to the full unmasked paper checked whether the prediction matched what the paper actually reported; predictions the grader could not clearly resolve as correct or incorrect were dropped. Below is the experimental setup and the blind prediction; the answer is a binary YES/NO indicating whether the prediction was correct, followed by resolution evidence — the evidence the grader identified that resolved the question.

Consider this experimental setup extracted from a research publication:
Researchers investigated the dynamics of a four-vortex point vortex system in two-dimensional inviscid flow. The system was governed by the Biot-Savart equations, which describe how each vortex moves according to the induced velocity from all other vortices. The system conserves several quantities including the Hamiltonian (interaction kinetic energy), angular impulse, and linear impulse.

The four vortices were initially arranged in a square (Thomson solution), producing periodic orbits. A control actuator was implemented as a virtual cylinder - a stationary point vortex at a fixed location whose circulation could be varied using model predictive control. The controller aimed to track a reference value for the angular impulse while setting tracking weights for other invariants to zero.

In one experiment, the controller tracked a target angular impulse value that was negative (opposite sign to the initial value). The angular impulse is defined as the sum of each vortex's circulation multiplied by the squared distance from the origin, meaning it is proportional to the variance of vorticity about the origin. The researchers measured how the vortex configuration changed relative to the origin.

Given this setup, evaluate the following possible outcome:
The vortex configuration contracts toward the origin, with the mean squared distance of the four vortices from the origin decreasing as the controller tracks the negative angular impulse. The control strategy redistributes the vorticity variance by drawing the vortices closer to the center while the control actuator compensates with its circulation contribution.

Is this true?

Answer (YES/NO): YES